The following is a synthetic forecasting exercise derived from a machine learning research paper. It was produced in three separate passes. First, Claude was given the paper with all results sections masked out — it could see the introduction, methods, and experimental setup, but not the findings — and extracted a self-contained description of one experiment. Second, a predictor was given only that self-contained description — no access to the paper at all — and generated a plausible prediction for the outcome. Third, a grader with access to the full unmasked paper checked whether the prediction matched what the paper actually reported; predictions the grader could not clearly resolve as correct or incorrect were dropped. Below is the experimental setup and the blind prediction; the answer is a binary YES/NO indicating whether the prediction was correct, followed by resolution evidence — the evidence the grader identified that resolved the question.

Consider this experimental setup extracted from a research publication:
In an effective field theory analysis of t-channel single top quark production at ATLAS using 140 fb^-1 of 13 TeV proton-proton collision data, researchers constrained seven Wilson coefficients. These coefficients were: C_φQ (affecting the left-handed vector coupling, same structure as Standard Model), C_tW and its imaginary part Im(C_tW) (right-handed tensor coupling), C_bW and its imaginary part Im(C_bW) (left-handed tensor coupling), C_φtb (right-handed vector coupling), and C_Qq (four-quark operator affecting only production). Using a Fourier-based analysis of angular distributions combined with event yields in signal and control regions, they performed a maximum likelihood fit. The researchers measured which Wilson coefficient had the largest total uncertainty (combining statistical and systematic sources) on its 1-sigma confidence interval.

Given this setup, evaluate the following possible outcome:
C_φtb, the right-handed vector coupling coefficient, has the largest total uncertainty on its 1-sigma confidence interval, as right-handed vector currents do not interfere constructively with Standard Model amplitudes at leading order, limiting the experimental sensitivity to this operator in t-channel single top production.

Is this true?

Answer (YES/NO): YES